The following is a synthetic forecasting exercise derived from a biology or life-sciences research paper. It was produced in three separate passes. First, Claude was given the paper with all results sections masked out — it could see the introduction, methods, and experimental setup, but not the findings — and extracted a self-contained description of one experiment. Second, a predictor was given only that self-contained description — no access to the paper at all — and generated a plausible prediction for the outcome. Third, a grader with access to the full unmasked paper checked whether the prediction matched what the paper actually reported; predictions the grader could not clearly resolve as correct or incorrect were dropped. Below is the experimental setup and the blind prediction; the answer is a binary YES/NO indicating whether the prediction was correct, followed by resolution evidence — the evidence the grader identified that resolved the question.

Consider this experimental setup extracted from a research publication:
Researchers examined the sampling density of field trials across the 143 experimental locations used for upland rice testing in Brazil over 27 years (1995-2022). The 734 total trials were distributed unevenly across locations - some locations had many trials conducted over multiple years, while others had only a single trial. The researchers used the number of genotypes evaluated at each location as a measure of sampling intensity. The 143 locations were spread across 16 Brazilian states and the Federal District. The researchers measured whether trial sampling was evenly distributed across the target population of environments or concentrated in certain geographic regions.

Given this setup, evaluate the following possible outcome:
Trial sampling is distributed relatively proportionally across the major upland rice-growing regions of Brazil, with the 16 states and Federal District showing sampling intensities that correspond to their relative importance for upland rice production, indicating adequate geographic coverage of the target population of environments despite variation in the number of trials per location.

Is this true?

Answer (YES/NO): NO